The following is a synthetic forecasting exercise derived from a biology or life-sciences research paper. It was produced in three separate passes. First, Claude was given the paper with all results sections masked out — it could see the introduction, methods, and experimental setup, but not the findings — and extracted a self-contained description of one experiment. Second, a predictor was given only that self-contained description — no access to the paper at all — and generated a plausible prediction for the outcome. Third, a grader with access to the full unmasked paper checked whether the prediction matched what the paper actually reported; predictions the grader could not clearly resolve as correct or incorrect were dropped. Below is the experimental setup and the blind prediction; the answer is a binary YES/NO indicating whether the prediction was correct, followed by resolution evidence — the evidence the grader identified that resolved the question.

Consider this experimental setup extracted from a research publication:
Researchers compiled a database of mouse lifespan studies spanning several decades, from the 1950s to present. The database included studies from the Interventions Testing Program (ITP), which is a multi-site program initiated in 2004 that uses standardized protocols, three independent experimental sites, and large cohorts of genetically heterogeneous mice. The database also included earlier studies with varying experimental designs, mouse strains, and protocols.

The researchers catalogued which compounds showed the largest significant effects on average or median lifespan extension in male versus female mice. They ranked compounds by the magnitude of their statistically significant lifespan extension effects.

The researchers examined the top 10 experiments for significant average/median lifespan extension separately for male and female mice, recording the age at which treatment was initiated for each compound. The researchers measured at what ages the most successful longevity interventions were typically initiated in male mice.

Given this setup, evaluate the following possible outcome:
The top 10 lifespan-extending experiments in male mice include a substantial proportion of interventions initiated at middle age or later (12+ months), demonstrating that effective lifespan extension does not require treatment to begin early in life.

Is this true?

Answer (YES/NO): NO